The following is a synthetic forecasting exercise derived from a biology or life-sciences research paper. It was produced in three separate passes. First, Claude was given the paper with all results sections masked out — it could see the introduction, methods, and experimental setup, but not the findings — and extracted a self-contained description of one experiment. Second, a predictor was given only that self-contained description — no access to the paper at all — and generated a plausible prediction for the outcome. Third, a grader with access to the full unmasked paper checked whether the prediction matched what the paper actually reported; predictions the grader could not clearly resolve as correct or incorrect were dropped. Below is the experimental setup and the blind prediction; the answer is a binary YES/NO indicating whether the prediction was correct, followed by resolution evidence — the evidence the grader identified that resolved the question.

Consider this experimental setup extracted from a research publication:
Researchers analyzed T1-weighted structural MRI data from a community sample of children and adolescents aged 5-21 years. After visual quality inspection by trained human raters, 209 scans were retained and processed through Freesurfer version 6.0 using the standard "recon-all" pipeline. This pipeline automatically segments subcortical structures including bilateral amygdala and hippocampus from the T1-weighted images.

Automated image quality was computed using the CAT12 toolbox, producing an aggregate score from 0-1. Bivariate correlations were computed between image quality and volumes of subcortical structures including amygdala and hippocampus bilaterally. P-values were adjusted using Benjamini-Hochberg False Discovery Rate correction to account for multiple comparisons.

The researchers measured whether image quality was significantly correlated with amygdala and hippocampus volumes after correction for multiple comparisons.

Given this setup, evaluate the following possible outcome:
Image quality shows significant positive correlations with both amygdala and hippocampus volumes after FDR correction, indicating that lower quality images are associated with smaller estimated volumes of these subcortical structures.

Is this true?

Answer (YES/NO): NO